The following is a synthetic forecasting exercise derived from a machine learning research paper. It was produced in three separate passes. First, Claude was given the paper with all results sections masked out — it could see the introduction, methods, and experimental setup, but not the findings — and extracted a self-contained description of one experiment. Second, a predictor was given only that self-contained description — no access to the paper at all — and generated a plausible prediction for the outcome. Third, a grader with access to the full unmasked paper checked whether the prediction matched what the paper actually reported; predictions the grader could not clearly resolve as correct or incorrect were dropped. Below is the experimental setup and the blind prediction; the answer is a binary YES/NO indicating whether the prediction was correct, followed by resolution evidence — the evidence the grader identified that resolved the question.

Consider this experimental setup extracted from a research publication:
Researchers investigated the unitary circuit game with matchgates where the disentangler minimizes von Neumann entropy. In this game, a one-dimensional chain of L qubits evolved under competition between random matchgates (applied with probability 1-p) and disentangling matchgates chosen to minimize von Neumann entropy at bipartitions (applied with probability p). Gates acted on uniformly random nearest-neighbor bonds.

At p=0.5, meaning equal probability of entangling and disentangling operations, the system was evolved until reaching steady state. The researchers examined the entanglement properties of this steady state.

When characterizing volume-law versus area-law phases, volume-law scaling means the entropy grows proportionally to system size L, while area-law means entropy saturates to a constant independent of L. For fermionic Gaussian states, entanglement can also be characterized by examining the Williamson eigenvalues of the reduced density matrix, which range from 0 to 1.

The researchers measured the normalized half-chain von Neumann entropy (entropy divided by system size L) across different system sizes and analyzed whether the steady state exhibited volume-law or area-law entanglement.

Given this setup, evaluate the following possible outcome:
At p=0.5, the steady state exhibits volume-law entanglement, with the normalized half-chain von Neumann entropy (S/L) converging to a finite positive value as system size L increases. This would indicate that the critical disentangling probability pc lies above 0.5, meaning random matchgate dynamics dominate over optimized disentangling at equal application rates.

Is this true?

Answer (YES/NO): YES